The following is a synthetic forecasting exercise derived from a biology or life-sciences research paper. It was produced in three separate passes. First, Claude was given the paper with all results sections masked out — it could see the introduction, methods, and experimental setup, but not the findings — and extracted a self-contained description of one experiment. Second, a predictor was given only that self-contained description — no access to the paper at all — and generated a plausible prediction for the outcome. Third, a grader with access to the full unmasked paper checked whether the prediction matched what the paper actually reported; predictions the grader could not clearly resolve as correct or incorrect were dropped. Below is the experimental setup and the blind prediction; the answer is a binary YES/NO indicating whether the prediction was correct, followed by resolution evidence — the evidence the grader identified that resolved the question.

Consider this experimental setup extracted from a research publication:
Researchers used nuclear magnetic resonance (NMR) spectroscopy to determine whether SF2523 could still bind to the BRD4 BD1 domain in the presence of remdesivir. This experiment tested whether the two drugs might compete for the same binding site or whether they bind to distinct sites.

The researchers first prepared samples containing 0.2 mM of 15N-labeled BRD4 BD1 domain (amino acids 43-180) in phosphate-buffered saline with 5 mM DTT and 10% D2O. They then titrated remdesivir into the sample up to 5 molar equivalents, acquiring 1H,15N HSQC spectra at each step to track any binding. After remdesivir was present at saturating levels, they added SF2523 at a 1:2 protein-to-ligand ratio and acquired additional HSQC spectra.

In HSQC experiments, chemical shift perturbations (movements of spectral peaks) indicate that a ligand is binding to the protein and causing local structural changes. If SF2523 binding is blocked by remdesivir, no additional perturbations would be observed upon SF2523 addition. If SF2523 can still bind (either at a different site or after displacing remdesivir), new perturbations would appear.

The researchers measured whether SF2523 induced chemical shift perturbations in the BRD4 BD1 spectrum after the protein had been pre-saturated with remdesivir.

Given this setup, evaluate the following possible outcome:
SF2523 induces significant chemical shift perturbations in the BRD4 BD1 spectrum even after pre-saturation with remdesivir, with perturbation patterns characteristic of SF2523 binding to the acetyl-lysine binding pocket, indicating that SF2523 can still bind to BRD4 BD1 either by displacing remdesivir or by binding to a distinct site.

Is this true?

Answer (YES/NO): YES